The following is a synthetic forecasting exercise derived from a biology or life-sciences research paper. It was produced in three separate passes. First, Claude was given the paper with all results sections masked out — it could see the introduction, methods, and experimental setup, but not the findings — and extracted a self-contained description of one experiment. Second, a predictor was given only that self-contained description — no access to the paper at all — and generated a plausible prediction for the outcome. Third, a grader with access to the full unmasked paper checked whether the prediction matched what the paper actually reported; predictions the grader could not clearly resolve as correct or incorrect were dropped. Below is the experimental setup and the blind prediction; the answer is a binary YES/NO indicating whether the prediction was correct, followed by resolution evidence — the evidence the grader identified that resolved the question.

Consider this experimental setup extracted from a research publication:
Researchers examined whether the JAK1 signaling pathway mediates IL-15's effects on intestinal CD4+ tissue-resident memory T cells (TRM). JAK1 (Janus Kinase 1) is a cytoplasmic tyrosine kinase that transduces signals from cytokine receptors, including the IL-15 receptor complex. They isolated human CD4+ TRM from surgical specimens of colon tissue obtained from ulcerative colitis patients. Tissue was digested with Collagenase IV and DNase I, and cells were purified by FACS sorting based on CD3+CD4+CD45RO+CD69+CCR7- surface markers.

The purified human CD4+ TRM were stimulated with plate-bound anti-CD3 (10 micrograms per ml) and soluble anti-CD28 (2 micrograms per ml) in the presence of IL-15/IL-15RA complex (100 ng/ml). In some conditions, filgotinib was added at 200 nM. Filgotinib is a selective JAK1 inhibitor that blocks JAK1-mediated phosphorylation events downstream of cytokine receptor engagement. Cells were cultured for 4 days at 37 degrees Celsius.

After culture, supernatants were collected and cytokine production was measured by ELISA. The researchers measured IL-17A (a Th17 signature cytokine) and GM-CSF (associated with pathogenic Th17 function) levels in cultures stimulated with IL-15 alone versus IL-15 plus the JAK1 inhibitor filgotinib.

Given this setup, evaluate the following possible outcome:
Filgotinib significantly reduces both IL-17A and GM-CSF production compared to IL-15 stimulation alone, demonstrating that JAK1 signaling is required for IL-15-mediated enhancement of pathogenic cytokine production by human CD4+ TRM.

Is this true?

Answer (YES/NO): YES